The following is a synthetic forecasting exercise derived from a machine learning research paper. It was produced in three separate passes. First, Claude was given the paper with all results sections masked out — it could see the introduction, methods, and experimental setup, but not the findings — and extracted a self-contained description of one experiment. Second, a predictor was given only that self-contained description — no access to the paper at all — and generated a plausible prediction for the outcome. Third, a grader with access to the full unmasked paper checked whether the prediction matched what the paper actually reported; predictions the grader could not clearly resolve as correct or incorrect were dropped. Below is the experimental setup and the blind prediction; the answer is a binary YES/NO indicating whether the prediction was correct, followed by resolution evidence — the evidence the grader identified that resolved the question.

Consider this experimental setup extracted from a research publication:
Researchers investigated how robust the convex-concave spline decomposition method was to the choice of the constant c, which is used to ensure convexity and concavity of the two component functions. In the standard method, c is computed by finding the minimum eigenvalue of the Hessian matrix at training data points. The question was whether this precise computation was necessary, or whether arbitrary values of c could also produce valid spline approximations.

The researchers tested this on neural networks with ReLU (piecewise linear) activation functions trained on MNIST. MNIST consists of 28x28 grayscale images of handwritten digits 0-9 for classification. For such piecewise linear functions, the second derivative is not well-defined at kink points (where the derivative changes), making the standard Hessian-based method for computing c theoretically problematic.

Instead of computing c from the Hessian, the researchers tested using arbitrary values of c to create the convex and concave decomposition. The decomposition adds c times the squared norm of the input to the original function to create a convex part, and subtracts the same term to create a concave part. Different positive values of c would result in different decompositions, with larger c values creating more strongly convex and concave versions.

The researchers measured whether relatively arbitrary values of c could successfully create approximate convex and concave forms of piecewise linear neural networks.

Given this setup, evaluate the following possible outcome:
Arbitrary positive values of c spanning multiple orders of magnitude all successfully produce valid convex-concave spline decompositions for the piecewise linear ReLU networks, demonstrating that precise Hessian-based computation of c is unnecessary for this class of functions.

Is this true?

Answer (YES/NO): NO